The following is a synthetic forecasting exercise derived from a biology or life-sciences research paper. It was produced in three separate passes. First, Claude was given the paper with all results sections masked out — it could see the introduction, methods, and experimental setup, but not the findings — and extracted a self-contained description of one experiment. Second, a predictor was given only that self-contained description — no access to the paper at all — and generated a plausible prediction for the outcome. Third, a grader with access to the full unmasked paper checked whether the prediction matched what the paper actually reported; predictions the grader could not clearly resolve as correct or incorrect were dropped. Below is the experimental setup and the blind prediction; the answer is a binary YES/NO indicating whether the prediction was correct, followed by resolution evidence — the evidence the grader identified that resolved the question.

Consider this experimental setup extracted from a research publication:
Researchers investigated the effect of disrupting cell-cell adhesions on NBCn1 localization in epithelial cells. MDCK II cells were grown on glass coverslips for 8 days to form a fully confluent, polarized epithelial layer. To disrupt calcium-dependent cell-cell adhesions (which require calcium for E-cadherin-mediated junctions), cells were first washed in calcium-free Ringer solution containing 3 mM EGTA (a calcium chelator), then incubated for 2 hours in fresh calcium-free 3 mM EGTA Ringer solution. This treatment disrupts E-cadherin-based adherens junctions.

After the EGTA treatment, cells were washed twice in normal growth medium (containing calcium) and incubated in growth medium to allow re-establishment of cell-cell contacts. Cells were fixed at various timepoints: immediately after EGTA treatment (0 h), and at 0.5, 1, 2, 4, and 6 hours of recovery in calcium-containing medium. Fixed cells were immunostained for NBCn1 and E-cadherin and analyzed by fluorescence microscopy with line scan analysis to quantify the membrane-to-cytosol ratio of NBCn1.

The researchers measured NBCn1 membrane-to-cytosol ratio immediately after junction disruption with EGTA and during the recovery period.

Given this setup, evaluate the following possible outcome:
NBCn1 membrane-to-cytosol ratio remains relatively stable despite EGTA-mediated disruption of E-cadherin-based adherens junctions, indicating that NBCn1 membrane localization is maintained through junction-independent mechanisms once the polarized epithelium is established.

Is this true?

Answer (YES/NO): NO